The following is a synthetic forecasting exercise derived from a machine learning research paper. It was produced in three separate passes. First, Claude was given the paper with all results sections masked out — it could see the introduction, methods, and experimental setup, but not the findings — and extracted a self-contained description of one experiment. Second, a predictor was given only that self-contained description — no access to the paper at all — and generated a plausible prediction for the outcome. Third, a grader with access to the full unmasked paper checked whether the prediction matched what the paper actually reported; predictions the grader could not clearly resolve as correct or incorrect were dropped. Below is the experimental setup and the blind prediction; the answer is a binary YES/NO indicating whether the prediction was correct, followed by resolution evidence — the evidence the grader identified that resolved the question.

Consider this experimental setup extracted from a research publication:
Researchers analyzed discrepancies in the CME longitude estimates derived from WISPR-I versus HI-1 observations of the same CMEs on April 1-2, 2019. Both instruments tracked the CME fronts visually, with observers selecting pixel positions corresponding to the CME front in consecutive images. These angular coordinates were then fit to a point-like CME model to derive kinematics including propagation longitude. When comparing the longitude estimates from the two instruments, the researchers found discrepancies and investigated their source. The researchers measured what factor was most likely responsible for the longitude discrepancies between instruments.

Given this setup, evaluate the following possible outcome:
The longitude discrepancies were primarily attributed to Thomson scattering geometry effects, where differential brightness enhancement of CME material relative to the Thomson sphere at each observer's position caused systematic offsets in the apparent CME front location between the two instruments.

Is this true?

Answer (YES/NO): NO